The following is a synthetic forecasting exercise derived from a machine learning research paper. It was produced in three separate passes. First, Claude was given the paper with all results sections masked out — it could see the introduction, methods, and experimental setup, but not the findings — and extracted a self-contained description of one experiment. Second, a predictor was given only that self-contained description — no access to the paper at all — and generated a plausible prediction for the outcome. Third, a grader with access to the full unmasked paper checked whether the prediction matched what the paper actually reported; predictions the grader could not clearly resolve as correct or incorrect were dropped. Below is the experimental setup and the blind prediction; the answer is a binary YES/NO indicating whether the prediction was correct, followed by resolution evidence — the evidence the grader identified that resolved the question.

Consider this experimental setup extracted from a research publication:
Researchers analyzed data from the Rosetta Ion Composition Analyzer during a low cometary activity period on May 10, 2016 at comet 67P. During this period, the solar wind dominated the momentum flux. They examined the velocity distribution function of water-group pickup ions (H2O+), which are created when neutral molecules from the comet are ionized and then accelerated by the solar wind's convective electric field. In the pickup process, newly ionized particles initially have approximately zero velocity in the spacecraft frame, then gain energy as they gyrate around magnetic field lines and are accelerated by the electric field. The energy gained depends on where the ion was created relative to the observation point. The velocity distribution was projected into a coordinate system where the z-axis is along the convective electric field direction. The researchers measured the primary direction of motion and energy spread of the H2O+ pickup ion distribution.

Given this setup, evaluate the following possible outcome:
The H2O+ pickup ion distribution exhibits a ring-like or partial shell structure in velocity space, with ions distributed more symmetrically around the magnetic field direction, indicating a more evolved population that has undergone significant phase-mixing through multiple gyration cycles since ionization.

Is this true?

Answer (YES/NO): NO